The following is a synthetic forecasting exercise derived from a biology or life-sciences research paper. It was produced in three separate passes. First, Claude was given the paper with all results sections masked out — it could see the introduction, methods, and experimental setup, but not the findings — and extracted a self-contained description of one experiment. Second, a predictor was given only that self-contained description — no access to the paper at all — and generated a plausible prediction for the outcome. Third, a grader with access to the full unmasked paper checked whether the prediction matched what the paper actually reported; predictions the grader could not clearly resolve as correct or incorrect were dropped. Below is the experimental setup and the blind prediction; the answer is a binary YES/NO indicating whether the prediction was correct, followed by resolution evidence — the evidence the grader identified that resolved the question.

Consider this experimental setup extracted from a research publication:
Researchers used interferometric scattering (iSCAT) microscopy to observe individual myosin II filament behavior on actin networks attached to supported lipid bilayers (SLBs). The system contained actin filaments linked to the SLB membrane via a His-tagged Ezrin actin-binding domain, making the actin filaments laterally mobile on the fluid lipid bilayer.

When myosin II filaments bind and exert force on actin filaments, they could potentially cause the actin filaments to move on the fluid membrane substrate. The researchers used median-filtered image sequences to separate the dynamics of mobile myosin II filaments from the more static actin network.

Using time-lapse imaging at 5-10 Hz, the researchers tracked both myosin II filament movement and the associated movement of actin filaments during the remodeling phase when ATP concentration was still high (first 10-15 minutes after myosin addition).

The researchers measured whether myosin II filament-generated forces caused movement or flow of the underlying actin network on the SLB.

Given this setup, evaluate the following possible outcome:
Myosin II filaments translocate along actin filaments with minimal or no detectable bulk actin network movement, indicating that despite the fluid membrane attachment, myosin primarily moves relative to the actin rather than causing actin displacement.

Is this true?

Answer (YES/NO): YES